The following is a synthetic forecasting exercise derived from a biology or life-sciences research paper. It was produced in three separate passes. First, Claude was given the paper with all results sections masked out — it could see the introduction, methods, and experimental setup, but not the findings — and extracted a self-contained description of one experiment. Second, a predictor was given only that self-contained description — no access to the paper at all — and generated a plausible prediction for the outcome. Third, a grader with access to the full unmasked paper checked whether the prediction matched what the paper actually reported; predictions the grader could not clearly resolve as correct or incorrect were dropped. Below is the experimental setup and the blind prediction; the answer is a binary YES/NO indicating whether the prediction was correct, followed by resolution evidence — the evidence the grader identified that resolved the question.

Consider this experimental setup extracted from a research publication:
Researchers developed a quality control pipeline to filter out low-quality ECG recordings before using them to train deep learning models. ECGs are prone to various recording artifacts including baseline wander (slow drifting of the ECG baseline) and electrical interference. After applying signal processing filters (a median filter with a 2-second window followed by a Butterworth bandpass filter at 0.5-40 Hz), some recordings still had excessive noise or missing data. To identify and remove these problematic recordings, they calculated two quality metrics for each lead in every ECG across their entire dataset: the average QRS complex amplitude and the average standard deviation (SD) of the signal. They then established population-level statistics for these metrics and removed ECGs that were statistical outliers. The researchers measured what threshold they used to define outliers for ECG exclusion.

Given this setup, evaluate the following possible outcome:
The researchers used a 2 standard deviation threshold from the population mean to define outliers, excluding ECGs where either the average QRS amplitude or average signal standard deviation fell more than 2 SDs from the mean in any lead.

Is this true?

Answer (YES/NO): YES